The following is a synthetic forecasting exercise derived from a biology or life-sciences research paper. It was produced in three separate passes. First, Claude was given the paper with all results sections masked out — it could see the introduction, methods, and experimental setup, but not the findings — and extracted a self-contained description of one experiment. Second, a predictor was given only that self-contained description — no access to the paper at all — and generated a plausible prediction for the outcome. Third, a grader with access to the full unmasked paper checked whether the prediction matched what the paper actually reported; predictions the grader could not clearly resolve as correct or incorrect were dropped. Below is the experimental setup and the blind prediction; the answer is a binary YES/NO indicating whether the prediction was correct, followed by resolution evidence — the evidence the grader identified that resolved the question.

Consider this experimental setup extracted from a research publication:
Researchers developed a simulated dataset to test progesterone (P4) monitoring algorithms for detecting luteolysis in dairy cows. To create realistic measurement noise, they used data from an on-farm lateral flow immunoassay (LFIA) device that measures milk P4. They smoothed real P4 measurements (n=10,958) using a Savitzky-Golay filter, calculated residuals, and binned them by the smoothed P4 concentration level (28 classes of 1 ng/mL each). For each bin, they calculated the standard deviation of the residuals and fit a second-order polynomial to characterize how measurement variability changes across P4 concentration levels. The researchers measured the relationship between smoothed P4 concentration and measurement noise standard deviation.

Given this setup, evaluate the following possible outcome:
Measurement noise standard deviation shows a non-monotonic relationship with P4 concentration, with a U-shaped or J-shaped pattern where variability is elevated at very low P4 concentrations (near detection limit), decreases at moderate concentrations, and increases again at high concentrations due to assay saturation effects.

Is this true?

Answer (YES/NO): NO